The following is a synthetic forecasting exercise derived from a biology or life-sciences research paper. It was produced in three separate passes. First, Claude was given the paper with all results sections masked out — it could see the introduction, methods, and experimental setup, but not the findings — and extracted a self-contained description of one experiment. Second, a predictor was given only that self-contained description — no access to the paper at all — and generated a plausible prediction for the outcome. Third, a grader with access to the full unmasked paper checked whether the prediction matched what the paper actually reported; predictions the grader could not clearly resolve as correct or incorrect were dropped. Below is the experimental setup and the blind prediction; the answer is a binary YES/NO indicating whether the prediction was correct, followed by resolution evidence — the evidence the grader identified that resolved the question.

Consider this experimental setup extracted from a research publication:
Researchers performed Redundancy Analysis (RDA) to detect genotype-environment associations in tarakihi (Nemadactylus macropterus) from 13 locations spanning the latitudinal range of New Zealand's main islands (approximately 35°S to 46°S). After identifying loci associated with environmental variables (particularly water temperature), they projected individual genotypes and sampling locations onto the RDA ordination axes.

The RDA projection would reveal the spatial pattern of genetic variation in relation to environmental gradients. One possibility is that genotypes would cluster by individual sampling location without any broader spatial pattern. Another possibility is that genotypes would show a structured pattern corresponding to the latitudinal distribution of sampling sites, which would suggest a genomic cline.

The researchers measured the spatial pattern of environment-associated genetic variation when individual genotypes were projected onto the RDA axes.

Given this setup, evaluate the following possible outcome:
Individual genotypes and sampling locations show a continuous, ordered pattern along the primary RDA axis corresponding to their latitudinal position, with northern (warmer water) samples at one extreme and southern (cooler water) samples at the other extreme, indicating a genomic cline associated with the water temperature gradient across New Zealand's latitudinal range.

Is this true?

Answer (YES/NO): YES